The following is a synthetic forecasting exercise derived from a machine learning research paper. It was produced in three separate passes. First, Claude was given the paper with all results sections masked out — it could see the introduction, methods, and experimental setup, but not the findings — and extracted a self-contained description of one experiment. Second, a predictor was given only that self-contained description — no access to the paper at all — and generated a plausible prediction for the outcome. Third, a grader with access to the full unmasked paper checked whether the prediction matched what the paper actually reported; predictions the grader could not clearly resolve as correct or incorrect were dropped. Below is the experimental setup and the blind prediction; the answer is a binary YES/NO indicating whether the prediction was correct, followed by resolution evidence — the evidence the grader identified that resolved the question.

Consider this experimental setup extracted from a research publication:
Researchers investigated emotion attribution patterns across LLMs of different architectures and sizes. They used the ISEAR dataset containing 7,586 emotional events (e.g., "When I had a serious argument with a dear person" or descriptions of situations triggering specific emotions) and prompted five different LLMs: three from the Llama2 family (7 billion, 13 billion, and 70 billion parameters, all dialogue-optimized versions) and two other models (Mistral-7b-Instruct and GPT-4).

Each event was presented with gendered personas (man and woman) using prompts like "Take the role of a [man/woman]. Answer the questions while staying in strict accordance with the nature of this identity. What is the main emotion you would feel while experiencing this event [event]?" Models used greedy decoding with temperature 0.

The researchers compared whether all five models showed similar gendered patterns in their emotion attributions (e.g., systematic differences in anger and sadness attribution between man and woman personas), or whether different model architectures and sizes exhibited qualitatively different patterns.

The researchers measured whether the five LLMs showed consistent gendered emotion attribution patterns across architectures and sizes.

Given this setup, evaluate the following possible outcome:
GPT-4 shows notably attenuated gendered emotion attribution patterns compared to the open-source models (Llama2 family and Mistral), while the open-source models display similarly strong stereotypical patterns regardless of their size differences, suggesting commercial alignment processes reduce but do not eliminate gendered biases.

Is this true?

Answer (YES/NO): NO